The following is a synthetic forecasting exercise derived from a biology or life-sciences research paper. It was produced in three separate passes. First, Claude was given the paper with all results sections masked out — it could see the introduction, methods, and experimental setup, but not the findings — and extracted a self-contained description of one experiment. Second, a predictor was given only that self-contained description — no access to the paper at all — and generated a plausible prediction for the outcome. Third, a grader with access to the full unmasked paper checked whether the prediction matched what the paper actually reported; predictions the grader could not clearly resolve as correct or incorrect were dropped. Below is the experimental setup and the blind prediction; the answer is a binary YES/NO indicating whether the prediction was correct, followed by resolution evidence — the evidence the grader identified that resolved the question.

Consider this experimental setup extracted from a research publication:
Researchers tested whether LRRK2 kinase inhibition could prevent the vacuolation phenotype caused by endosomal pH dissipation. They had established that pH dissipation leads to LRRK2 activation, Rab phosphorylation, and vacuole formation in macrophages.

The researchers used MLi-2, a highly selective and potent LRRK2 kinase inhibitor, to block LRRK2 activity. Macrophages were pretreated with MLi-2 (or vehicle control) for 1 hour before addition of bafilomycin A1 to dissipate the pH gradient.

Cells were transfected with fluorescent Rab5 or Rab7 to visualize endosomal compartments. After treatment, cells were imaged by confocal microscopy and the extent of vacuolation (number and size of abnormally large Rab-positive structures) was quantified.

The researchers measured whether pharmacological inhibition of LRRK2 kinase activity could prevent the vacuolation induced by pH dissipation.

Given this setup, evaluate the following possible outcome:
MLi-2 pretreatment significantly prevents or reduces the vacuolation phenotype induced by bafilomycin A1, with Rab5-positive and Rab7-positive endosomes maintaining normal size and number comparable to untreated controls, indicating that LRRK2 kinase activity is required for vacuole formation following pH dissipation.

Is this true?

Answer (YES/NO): YES